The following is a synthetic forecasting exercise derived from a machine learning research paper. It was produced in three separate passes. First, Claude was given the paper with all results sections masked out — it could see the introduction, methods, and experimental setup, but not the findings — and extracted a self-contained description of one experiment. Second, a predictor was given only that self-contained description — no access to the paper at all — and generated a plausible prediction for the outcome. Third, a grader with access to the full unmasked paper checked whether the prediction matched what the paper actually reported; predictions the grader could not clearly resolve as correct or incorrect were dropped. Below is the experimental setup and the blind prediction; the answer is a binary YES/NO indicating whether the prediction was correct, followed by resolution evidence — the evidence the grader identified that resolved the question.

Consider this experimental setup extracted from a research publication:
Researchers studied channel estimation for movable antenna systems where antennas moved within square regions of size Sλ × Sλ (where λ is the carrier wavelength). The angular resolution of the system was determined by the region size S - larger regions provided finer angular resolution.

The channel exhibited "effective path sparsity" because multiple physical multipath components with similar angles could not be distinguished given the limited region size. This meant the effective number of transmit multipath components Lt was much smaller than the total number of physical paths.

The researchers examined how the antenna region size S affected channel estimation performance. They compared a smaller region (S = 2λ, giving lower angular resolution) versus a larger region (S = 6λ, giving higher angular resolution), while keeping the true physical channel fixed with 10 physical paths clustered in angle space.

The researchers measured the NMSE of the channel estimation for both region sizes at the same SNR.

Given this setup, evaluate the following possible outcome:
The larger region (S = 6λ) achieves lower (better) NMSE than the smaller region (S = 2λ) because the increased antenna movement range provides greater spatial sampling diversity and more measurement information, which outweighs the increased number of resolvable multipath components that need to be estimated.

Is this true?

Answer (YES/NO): NO